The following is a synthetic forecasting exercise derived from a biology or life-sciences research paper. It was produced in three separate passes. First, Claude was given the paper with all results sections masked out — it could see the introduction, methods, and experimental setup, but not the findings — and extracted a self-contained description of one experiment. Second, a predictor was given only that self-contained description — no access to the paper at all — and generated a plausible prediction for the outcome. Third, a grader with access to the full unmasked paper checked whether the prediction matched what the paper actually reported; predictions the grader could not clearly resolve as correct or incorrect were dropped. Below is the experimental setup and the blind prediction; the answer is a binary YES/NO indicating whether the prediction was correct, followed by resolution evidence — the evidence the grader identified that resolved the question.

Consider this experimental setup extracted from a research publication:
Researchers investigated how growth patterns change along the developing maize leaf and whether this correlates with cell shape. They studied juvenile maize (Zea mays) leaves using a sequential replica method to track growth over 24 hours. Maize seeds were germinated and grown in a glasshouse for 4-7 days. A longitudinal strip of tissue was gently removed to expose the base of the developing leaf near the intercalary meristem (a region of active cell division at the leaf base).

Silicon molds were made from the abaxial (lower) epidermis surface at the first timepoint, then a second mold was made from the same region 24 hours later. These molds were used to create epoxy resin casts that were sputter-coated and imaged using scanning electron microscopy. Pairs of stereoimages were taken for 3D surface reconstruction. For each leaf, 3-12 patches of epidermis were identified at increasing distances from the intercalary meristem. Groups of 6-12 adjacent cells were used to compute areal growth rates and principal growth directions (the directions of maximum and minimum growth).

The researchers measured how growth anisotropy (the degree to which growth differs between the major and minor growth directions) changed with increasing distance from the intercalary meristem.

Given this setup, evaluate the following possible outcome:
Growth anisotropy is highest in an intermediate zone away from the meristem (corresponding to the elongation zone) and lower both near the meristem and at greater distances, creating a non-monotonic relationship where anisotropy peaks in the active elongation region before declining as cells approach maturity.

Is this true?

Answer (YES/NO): NO